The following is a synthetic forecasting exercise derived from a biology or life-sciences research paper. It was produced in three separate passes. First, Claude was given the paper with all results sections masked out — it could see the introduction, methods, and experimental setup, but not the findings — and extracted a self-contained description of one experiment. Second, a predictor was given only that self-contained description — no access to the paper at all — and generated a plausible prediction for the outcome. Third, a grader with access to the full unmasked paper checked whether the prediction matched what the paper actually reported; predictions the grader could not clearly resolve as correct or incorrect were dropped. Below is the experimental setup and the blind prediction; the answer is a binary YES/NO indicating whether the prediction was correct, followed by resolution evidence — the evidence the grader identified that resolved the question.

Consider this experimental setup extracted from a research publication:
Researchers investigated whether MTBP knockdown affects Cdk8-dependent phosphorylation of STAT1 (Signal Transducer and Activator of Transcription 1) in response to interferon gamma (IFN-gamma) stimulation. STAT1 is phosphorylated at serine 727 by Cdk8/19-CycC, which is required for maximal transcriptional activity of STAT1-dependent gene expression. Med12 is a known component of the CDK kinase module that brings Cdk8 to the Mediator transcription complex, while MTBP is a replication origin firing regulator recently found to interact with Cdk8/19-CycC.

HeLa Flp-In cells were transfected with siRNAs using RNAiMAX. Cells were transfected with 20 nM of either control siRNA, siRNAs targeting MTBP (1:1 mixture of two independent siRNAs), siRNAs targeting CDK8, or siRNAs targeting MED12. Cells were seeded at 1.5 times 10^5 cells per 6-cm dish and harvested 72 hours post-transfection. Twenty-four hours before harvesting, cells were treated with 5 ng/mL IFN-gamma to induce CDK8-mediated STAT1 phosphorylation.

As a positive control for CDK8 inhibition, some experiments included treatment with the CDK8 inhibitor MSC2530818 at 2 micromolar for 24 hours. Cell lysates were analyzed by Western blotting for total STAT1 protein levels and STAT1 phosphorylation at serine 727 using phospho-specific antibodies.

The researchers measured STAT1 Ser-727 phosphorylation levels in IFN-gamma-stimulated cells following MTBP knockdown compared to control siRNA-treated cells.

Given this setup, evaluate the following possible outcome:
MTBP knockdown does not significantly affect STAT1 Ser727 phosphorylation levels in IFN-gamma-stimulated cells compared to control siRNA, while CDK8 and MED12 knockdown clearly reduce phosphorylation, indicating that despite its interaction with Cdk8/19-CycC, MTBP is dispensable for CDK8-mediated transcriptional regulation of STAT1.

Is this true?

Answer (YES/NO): YES